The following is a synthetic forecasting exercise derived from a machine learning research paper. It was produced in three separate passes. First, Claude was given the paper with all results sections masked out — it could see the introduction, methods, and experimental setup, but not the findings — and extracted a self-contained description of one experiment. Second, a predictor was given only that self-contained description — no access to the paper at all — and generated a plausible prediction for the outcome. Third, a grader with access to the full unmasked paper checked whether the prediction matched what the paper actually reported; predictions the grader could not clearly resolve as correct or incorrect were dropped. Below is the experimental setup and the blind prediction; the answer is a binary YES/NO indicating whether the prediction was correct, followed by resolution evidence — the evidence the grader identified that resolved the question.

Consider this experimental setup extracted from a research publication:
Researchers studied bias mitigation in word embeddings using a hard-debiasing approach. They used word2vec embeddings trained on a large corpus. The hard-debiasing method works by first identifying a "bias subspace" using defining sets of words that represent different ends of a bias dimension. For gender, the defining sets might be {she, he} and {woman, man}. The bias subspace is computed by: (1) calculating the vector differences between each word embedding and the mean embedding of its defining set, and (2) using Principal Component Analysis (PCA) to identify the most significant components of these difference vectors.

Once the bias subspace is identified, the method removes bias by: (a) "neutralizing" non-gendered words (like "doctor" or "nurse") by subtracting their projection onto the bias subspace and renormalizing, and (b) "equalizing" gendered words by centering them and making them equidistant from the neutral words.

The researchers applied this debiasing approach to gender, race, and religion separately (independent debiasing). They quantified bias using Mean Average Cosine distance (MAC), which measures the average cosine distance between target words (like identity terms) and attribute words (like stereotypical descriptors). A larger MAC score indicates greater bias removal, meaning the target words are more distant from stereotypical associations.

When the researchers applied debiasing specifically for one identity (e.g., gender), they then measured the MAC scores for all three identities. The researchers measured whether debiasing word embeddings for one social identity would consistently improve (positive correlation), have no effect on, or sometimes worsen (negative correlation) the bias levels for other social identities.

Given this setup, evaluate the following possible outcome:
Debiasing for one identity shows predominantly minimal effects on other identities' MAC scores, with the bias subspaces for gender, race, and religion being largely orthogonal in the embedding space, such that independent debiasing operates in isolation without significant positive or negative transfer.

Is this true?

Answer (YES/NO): NO